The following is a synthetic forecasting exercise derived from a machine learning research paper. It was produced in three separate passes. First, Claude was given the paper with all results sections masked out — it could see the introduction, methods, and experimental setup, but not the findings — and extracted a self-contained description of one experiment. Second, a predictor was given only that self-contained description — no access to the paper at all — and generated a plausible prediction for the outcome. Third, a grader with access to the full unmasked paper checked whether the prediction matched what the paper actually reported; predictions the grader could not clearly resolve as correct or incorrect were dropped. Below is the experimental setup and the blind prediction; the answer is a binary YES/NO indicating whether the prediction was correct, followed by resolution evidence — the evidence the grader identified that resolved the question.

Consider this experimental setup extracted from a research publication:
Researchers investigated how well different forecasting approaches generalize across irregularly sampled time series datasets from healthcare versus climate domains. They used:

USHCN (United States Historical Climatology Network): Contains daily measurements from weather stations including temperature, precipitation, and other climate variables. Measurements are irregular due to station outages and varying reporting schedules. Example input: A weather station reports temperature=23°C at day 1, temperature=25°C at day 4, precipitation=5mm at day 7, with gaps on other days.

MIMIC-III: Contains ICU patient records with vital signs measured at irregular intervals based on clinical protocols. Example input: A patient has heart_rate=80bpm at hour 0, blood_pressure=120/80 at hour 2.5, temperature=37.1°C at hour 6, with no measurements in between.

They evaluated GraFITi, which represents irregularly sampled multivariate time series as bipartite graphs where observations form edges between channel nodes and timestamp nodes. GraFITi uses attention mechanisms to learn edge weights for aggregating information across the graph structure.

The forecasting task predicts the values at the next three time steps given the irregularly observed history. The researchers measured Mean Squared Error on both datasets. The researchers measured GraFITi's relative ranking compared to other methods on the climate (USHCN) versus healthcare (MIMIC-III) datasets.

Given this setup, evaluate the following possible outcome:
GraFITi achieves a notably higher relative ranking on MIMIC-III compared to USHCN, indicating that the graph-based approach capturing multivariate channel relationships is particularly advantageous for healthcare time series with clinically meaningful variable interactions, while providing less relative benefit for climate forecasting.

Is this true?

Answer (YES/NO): YES